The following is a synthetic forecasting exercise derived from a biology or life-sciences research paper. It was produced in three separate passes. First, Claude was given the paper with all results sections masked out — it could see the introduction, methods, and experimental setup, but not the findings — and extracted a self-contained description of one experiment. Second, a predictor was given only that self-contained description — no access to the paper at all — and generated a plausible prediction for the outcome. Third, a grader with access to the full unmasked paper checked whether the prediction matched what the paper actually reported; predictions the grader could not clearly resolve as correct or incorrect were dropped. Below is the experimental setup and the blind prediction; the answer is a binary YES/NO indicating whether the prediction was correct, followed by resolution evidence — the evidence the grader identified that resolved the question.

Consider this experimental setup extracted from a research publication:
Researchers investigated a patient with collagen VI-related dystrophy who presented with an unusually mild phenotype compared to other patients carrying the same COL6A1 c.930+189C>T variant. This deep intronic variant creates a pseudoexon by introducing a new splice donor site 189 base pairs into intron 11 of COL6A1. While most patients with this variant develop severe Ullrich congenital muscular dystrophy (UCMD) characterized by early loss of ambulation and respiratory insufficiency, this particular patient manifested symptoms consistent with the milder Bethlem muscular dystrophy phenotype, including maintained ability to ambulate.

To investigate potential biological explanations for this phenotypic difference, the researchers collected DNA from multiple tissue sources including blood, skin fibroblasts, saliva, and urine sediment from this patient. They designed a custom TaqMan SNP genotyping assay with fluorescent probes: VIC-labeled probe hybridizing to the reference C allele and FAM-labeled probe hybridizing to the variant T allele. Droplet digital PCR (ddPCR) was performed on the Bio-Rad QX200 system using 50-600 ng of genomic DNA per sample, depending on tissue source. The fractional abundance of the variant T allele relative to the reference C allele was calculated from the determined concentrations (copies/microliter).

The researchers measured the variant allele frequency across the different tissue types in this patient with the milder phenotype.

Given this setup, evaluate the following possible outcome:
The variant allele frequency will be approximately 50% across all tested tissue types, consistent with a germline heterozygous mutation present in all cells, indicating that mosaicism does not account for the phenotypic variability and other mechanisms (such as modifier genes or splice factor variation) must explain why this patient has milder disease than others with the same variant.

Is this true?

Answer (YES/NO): NO